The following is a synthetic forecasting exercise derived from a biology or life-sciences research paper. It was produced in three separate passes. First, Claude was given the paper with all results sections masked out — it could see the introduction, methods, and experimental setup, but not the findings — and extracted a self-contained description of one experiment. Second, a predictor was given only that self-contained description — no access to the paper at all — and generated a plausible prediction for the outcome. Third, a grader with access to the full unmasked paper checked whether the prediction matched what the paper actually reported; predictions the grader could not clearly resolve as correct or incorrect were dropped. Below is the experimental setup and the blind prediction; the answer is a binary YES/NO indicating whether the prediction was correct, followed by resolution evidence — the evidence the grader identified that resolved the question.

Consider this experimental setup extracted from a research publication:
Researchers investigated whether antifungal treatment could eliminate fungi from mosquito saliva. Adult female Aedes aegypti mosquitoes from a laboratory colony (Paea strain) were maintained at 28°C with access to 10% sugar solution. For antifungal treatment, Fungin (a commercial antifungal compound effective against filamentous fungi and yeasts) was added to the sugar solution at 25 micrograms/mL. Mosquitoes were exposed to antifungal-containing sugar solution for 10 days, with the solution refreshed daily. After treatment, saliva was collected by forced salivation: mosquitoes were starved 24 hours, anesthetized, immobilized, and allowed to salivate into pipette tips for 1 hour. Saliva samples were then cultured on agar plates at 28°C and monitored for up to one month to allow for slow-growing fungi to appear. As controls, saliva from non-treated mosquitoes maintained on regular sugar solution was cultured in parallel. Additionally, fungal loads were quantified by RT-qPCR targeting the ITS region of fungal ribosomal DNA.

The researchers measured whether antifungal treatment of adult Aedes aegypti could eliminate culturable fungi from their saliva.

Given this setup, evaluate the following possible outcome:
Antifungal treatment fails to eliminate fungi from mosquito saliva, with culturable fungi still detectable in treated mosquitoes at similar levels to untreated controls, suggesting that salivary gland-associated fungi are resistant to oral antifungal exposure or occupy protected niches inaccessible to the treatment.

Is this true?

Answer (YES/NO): NO